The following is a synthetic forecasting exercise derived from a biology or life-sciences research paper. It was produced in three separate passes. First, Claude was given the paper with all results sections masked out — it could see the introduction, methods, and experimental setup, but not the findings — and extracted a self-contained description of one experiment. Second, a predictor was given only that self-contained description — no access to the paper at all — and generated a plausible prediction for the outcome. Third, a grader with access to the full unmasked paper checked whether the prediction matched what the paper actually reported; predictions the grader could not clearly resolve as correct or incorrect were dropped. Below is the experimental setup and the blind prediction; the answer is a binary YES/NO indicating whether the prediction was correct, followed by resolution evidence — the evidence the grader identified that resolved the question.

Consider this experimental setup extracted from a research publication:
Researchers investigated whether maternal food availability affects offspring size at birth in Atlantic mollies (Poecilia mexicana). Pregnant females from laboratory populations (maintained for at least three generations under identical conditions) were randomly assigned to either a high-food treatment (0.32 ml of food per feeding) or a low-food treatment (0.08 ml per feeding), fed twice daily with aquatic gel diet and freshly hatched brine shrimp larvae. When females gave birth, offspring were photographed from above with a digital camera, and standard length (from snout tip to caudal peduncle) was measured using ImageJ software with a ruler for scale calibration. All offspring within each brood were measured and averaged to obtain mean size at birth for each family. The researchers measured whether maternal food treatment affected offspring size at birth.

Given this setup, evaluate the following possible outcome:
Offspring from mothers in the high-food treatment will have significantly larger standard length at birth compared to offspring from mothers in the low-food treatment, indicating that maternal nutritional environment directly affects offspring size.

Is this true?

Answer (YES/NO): NO